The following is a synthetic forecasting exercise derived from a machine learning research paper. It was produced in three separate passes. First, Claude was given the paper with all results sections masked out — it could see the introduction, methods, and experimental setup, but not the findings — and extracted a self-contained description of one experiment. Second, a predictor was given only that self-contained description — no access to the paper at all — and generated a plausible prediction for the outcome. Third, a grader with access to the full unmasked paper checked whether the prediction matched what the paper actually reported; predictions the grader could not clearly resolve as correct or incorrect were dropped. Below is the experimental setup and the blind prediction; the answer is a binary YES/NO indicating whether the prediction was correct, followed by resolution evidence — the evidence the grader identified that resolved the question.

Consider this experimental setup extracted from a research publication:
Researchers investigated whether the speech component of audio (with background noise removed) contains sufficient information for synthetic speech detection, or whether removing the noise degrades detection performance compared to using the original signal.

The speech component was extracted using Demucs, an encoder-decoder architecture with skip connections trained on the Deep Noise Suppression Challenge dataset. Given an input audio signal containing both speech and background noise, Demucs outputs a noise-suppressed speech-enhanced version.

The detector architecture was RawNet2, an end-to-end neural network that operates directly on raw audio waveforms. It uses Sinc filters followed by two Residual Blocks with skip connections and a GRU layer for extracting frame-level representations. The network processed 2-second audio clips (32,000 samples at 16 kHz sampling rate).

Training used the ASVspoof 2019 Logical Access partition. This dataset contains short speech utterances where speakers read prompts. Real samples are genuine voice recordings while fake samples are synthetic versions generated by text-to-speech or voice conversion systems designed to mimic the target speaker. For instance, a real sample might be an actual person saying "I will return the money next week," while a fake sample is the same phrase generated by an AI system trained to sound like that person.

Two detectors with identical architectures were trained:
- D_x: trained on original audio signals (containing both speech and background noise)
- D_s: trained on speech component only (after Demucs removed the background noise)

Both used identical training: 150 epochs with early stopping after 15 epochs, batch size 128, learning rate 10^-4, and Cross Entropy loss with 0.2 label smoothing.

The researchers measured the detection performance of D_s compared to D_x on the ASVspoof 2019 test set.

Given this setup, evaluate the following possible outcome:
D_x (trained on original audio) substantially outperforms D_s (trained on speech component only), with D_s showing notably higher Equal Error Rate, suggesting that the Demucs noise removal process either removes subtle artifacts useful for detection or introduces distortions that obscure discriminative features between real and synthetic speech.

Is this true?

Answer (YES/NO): NO